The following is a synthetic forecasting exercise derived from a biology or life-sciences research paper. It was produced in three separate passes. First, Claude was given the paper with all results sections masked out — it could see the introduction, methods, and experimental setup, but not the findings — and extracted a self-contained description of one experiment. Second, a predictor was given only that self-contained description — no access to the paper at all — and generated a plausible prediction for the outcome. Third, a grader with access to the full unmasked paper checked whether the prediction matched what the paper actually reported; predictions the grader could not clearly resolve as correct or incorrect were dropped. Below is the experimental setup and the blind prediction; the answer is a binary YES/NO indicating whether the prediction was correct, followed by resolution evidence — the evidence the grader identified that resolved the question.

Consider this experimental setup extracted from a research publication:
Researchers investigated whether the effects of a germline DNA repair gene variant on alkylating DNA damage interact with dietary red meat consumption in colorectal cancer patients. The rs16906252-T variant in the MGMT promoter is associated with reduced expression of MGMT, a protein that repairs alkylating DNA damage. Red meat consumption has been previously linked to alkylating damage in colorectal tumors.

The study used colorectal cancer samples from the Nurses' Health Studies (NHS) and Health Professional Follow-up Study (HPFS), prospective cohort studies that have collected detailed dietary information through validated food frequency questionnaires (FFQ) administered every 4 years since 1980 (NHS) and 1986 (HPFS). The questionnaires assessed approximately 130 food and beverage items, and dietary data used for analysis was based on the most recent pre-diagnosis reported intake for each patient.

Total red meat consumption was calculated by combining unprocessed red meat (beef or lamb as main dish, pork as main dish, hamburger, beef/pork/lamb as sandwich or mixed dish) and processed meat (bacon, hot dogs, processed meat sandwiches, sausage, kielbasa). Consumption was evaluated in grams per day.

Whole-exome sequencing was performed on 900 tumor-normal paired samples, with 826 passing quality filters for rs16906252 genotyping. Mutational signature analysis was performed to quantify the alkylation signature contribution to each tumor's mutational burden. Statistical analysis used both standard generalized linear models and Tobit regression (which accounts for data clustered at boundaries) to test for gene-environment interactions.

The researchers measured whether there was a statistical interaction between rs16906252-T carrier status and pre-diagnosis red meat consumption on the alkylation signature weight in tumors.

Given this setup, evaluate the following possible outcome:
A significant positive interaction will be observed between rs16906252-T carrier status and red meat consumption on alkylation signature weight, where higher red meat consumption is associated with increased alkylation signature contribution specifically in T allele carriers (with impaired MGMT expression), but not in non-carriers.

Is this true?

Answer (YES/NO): NO